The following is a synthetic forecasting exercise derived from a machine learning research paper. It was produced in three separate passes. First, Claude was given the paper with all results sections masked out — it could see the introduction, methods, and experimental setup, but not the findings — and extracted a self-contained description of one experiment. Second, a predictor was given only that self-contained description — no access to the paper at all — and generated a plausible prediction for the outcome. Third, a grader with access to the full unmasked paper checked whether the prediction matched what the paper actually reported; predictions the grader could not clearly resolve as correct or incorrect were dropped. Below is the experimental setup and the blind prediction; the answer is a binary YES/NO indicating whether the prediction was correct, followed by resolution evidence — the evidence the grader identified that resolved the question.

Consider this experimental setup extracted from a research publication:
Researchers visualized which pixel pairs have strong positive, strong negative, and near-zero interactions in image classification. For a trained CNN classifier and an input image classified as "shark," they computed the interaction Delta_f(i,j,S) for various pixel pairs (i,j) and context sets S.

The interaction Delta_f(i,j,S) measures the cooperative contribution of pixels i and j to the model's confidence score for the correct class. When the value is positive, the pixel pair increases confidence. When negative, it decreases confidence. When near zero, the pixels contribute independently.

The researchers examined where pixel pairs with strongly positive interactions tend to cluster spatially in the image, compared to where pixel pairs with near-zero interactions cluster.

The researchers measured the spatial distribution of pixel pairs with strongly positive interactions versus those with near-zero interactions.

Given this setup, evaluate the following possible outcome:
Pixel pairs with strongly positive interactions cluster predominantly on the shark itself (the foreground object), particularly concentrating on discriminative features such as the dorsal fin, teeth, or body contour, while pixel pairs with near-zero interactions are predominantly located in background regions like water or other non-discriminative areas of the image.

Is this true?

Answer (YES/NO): YES